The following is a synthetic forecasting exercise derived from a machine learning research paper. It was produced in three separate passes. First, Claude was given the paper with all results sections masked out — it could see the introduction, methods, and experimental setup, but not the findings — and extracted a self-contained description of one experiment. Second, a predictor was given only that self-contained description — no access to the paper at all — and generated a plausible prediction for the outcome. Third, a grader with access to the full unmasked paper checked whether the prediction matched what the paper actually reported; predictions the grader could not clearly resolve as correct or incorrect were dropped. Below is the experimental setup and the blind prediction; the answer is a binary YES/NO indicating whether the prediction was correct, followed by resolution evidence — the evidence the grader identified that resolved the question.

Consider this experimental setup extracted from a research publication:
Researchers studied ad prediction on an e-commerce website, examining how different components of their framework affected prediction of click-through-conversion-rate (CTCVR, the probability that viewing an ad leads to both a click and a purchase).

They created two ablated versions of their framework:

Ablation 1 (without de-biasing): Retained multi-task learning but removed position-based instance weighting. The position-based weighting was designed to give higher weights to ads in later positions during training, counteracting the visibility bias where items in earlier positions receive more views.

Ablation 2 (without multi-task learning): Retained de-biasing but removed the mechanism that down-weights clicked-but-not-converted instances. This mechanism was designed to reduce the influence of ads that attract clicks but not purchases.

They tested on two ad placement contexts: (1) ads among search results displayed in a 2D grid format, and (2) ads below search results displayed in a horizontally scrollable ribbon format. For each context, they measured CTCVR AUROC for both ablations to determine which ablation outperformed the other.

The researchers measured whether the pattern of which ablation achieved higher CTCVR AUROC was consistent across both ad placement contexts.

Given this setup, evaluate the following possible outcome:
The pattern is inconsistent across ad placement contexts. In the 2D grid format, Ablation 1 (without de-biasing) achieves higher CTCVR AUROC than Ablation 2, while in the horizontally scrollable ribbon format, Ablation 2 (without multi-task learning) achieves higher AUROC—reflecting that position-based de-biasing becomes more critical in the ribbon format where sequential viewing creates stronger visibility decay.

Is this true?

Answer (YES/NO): NO